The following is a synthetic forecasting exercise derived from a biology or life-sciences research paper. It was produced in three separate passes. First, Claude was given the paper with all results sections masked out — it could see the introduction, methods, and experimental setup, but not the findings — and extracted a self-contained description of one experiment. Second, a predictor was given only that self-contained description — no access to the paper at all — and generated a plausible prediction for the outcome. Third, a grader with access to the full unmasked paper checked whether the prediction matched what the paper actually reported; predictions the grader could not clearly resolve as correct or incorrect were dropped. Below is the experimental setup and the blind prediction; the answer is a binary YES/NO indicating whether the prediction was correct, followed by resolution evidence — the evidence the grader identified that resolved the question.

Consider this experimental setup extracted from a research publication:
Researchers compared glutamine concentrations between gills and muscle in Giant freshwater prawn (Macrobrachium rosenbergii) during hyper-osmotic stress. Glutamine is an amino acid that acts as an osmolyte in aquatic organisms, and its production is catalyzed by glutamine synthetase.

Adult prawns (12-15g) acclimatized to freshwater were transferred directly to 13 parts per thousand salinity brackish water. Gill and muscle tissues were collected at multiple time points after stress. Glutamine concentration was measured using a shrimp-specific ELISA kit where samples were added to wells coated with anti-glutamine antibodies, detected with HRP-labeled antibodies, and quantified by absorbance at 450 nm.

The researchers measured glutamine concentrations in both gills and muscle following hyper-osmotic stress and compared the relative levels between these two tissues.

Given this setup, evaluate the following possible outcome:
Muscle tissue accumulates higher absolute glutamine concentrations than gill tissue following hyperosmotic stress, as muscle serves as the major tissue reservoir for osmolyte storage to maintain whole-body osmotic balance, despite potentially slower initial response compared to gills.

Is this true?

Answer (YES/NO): NO